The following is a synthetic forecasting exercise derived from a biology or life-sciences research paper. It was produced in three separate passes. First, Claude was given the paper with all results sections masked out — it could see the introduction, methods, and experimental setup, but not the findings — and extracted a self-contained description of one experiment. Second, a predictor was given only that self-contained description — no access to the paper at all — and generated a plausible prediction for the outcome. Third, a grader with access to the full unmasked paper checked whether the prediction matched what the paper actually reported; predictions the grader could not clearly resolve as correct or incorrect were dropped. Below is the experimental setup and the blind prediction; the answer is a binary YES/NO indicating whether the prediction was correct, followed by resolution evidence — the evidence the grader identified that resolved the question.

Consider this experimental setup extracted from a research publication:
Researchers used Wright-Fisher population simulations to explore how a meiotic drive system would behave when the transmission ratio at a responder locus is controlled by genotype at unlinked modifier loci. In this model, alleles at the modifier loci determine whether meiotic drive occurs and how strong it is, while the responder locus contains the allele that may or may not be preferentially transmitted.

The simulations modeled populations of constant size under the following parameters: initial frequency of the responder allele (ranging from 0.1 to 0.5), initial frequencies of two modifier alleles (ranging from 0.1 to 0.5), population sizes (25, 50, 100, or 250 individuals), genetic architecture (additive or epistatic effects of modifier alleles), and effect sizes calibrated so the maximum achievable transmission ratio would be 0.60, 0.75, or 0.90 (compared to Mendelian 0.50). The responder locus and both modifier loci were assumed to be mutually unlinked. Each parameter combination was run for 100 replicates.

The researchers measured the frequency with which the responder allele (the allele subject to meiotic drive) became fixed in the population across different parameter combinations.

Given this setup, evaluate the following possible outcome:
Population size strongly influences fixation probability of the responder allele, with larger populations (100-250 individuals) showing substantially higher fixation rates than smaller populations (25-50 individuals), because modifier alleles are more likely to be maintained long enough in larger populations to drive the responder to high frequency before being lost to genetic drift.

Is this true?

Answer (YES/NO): YES